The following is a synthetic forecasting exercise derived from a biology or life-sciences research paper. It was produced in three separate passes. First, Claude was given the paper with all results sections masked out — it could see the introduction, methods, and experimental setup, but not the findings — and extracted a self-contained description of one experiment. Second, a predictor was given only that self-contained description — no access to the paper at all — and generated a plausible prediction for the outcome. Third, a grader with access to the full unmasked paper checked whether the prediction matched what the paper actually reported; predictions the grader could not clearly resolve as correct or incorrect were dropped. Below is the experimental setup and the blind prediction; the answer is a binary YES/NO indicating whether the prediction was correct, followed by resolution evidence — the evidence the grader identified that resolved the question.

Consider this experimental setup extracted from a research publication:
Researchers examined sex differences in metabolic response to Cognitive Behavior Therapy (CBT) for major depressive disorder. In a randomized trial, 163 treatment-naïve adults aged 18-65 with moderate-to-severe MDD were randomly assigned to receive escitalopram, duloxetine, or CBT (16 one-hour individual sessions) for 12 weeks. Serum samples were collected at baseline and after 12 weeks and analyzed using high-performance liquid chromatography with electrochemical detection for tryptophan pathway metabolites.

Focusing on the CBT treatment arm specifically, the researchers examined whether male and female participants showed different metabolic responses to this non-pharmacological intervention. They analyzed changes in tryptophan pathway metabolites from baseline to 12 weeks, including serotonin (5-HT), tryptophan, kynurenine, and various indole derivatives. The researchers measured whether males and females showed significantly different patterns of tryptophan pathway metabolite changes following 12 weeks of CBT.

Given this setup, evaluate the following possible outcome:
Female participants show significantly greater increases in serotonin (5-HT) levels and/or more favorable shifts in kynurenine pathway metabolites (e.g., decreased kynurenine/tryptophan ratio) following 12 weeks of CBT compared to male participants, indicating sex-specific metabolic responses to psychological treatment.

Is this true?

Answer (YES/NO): NO